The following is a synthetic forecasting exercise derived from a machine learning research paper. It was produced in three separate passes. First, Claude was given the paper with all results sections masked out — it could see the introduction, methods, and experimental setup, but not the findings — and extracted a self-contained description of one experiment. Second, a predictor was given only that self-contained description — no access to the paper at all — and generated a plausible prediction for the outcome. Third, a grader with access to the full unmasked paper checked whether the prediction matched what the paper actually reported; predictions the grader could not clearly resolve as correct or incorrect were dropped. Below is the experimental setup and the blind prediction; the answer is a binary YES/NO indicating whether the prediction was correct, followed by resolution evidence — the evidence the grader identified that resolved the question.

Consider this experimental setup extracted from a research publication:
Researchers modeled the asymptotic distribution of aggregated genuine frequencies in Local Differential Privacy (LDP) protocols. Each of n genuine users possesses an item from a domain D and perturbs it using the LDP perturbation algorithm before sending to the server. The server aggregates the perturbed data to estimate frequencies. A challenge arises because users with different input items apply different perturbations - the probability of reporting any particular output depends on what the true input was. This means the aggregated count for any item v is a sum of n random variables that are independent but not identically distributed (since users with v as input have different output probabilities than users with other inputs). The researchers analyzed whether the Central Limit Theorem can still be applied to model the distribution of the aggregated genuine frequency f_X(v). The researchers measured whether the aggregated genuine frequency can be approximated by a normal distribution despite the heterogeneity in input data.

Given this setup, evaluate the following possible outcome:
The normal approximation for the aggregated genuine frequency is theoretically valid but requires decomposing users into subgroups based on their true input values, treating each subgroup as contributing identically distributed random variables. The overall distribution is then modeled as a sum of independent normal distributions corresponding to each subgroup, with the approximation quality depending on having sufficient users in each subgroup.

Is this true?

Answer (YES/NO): YES